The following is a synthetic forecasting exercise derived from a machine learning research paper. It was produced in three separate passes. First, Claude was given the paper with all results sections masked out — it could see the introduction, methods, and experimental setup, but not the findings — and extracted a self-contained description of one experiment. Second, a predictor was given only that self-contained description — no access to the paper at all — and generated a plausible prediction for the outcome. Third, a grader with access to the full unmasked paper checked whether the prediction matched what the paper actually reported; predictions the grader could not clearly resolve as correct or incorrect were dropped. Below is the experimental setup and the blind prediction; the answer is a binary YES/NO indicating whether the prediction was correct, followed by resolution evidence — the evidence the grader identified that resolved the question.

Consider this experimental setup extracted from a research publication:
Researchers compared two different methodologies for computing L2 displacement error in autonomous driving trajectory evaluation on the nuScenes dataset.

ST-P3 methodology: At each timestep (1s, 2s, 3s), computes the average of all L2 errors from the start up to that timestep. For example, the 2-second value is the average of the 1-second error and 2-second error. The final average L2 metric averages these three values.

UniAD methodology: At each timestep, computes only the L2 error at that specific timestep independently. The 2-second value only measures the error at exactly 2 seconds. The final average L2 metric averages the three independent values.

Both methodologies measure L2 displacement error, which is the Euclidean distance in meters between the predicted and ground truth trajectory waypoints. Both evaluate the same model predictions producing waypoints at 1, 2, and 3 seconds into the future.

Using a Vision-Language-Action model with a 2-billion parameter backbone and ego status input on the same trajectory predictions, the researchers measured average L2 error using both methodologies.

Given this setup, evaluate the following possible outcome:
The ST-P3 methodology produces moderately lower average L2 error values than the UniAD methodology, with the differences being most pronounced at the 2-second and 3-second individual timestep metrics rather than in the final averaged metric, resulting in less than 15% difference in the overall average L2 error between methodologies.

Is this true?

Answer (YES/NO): NO